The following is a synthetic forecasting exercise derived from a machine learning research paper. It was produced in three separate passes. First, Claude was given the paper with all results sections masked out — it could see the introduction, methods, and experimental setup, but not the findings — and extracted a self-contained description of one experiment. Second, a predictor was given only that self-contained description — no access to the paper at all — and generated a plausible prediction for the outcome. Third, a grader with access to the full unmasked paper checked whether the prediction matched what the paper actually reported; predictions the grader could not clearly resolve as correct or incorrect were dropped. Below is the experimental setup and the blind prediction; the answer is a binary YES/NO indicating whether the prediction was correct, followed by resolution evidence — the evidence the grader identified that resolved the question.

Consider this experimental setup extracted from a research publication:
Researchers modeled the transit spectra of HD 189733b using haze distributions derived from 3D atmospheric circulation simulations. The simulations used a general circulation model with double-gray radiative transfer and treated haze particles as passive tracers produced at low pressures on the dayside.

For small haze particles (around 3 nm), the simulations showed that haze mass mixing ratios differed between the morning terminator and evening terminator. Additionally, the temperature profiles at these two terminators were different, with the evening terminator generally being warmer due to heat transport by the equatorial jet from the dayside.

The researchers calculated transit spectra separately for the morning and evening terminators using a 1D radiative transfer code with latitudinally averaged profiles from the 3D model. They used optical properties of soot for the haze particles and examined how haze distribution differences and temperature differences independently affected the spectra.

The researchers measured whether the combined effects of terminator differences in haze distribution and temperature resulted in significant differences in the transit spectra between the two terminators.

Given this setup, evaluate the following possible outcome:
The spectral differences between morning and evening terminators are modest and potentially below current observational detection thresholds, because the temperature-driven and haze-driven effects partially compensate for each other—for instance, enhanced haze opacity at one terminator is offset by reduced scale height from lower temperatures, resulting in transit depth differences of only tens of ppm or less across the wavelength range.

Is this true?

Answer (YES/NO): YES